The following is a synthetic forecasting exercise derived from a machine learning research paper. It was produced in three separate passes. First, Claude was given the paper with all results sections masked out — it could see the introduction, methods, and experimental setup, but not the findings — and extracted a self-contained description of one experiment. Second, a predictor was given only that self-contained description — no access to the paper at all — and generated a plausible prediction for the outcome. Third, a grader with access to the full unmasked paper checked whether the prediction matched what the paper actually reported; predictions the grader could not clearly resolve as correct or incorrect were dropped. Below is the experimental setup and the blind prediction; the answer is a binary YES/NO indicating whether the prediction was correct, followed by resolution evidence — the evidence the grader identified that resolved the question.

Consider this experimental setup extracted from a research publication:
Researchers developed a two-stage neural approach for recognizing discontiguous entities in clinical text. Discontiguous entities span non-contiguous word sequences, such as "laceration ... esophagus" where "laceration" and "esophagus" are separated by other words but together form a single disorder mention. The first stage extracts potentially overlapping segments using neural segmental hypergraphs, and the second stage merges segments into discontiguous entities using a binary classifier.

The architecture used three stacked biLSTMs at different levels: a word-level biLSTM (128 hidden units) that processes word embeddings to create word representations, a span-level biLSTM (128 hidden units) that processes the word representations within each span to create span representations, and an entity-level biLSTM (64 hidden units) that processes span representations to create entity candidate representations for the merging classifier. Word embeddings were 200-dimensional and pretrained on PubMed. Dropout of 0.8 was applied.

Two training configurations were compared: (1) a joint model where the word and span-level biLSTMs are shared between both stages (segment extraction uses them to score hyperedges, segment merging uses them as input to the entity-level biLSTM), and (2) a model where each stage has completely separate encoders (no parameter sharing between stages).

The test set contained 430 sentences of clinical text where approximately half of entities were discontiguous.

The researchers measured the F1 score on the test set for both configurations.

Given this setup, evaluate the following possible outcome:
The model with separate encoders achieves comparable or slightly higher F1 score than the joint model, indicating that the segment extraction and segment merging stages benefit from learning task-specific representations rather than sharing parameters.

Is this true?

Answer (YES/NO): NO